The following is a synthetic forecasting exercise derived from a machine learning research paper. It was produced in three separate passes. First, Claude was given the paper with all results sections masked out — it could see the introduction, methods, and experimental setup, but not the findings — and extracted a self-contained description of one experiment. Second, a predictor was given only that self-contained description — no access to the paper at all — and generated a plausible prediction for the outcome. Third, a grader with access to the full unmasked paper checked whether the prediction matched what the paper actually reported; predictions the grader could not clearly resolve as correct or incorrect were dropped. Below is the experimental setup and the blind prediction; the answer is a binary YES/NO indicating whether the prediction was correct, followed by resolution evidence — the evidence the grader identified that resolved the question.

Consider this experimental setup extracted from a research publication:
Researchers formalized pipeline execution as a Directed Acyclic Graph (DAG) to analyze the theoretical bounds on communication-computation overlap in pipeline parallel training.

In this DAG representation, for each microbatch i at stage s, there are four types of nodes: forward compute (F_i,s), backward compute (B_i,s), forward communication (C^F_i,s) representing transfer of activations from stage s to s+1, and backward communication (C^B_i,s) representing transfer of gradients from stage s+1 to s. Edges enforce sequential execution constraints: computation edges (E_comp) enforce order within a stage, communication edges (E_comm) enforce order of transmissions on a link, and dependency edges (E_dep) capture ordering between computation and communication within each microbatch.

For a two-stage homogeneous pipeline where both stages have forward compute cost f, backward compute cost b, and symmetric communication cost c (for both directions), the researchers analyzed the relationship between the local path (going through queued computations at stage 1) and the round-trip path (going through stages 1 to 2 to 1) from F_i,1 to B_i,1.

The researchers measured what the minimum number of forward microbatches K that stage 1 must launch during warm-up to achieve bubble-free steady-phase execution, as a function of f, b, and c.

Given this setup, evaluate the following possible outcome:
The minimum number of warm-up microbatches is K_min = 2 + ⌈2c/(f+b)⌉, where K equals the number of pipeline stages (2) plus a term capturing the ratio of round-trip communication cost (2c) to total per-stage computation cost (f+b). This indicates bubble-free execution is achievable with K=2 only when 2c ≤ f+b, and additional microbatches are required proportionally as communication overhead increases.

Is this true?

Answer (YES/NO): YES